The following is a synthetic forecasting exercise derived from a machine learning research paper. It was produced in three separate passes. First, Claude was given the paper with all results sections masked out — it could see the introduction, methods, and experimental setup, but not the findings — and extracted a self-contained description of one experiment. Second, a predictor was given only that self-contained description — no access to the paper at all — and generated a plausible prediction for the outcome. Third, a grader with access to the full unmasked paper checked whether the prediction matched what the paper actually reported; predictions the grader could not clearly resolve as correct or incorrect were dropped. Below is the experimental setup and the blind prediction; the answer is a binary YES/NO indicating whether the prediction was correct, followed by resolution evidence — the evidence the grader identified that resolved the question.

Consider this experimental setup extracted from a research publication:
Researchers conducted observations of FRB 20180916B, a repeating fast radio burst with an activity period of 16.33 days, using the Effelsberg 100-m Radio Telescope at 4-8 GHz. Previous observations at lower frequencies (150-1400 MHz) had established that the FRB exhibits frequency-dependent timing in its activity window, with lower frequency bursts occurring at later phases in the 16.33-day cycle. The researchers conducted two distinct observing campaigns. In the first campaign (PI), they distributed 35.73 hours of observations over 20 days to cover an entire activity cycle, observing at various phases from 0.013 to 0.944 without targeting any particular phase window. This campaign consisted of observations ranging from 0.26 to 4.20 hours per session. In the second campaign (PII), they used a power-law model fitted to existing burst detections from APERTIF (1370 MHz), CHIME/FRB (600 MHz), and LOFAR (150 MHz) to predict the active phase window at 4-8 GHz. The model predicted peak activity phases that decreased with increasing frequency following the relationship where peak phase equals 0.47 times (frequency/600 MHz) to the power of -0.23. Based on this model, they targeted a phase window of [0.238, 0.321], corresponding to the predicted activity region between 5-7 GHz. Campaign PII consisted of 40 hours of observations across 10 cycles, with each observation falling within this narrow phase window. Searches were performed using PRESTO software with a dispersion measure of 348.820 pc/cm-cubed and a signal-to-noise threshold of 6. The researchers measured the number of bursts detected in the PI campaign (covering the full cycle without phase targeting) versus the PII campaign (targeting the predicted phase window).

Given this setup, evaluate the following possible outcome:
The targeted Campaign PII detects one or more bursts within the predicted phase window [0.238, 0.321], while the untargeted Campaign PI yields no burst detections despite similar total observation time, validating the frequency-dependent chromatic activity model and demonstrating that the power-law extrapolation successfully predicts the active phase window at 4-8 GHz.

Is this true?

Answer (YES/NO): YES